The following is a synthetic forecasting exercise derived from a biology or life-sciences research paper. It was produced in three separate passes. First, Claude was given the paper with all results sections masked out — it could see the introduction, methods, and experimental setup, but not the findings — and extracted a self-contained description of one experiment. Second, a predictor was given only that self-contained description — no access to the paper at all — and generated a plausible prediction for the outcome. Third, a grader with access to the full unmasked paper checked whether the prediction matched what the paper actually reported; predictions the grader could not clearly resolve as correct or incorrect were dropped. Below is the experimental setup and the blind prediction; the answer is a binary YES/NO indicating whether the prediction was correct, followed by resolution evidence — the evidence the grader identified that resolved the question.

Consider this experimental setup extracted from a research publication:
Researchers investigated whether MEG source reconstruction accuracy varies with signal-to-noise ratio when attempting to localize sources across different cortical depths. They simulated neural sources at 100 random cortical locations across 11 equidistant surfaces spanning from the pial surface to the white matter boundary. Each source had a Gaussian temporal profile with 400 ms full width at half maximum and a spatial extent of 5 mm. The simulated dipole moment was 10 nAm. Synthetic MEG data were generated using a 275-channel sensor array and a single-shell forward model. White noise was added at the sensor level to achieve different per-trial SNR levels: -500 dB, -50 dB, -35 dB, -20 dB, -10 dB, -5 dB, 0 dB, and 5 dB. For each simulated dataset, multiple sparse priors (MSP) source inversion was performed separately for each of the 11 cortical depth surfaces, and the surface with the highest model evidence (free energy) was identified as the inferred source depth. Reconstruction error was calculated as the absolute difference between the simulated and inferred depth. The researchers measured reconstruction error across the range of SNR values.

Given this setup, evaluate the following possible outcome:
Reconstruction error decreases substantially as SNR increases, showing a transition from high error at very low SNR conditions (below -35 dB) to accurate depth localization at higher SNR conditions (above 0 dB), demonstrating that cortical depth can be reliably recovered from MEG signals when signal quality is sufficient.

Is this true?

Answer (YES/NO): NO